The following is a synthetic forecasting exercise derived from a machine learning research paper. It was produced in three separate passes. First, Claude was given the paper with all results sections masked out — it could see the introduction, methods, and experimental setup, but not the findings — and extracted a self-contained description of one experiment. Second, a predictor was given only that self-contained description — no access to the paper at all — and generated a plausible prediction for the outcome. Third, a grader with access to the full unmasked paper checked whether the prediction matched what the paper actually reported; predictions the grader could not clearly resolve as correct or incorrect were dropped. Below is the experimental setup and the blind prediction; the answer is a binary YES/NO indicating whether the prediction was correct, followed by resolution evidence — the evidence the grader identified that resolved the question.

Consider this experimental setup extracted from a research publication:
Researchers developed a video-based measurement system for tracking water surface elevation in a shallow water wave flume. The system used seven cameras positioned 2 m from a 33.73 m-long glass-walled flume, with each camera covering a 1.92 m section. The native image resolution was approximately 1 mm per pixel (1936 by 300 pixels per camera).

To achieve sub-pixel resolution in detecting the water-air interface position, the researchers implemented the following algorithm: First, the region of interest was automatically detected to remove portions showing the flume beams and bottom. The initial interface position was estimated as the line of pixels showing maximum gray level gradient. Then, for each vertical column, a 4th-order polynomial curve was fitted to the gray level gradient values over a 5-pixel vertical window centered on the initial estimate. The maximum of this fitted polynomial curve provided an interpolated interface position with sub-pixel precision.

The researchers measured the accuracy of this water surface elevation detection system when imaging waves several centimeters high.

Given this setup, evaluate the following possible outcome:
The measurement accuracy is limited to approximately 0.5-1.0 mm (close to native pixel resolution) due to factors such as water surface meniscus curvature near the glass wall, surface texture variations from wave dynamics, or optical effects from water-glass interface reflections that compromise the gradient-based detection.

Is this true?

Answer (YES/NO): NO